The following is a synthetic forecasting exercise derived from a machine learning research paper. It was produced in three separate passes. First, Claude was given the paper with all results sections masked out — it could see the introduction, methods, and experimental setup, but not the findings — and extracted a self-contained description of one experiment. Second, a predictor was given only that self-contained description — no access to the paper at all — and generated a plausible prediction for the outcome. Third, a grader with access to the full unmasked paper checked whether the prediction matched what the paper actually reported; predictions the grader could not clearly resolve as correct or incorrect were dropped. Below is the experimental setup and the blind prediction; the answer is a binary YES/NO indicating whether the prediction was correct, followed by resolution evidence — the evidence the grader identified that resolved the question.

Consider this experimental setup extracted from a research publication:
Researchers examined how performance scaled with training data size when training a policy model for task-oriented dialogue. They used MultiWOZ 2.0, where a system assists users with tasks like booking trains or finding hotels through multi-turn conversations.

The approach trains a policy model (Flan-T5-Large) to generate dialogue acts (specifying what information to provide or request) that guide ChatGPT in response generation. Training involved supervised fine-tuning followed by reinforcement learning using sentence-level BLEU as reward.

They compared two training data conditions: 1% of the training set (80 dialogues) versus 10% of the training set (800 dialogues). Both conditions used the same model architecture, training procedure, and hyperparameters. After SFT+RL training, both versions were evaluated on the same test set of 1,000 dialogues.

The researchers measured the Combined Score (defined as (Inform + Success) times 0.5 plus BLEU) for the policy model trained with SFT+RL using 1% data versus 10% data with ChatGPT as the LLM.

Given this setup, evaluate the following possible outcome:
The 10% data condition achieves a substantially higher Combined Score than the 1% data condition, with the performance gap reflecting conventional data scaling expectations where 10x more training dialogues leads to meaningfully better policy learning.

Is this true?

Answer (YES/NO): NO